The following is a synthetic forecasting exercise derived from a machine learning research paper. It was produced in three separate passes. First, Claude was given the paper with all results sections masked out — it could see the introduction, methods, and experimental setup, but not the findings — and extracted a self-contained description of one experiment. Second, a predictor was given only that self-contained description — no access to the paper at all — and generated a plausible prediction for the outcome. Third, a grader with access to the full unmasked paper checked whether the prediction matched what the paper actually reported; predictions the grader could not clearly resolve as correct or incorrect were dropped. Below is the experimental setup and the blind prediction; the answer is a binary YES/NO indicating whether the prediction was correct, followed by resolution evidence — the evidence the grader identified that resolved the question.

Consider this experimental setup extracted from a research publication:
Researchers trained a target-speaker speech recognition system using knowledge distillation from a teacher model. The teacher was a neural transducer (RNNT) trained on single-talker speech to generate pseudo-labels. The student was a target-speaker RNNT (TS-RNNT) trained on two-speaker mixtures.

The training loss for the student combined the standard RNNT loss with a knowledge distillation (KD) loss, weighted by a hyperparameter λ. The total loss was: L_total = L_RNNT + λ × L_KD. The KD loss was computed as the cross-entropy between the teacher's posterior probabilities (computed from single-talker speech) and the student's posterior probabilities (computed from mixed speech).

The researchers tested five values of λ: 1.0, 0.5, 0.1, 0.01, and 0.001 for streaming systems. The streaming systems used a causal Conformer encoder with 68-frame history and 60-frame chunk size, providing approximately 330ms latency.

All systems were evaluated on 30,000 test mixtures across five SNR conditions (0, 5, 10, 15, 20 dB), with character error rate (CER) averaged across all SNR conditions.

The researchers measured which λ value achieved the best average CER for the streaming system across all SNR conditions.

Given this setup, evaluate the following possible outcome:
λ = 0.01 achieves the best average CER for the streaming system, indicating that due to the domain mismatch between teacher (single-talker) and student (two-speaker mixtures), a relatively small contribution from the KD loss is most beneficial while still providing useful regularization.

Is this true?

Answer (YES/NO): YES